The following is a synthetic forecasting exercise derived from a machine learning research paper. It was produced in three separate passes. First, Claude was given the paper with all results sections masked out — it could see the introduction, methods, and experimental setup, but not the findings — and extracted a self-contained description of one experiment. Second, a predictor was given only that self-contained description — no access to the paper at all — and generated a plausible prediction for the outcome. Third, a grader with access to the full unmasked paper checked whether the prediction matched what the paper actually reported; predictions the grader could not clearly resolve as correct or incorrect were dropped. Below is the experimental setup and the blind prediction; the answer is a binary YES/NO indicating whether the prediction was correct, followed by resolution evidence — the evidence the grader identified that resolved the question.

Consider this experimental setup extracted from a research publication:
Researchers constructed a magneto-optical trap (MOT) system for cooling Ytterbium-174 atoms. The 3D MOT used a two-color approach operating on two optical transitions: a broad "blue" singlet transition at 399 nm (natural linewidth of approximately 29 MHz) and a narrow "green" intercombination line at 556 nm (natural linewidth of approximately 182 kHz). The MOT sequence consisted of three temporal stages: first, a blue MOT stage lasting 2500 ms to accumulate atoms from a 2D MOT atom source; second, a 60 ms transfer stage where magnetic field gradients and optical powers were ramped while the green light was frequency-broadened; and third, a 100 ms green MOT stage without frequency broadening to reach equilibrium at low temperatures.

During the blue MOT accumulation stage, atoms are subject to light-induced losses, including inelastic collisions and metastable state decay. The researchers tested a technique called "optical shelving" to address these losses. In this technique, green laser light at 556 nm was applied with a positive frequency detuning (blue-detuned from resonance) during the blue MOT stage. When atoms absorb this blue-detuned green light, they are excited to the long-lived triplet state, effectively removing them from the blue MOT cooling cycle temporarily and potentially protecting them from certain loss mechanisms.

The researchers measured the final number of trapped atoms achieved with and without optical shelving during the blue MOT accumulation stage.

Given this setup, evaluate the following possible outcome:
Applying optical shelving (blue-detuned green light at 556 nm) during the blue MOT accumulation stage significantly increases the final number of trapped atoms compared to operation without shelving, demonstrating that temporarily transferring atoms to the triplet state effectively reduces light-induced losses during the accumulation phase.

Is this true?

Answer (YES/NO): YES